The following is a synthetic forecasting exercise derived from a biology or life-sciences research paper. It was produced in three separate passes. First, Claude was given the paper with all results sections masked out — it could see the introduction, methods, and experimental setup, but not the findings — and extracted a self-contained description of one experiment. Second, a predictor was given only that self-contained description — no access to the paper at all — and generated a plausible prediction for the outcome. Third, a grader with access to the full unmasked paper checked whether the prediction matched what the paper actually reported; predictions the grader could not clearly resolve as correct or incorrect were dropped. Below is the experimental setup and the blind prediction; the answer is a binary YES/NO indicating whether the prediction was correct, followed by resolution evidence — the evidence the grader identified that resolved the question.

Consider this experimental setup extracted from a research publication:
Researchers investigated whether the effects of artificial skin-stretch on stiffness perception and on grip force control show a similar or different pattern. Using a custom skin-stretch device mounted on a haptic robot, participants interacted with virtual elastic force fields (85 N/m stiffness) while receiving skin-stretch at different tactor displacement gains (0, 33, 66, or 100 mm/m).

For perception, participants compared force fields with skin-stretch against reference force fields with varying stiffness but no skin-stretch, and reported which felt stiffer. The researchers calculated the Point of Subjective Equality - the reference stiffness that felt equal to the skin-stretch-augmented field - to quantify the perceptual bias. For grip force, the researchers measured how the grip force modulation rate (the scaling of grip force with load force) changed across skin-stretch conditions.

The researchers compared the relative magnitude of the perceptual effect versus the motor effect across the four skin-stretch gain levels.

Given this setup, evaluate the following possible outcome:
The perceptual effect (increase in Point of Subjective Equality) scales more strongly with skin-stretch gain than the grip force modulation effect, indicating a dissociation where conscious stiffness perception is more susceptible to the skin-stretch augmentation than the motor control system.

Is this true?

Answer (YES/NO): NO